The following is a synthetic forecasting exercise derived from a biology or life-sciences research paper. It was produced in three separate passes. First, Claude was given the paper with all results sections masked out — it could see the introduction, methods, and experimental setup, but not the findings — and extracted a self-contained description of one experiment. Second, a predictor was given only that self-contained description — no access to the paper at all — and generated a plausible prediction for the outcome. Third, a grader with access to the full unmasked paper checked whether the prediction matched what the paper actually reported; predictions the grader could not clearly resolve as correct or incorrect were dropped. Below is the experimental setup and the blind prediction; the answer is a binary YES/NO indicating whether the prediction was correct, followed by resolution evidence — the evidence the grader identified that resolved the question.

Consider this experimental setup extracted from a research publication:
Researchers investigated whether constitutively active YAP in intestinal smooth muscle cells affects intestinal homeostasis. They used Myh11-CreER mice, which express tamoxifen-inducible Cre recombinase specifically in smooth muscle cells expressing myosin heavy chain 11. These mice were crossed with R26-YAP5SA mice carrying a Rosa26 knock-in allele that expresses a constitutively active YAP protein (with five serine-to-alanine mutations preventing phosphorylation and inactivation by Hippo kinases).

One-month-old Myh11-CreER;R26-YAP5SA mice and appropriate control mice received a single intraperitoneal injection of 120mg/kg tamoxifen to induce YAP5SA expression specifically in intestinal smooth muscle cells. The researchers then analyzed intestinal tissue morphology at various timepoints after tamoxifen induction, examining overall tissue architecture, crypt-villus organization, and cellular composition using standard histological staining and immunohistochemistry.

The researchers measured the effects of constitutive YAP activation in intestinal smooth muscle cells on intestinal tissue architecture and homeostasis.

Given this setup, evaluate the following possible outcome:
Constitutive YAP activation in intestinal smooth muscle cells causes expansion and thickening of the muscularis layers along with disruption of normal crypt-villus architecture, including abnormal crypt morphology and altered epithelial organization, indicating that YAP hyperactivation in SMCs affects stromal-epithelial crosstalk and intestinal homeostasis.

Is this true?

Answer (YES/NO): NO